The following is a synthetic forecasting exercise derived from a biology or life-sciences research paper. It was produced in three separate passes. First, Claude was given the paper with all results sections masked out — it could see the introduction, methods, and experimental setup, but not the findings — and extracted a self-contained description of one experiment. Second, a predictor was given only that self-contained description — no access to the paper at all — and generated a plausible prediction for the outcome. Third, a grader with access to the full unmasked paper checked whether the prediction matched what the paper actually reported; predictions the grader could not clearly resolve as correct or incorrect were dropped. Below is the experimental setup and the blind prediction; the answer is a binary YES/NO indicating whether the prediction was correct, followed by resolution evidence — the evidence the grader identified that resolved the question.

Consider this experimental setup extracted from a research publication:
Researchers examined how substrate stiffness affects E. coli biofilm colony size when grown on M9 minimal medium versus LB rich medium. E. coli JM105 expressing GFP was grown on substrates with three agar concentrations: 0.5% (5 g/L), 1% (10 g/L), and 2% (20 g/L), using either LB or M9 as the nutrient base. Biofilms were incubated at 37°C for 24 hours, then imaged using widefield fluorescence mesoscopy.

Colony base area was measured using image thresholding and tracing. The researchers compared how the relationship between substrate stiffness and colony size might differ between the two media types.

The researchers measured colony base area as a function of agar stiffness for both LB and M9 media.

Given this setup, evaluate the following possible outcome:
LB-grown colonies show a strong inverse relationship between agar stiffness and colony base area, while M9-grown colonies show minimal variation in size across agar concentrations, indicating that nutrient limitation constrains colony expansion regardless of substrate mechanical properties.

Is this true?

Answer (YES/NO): NO